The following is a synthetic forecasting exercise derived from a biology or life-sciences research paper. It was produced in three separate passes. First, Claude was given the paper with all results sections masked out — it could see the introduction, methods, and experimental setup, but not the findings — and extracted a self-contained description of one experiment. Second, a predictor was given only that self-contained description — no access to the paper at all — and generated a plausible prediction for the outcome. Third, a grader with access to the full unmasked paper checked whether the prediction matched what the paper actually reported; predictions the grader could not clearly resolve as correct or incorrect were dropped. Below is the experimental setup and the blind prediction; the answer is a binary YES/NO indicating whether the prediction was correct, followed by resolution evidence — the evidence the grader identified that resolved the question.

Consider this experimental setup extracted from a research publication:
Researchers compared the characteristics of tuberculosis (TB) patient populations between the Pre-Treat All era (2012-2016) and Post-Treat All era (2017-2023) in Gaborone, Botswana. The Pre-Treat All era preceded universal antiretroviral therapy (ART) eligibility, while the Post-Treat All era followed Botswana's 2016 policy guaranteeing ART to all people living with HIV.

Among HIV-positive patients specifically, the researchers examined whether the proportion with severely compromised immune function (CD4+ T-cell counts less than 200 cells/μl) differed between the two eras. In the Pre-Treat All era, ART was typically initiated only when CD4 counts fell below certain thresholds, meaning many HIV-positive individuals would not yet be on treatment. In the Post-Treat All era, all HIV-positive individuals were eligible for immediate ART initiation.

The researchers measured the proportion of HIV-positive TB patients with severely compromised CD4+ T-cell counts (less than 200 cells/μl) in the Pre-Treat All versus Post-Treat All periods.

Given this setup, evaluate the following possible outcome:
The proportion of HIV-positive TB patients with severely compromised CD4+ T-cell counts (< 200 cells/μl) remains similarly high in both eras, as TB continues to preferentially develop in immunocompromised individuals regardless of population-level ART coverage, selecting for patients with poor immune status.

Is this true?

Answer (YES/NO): YES